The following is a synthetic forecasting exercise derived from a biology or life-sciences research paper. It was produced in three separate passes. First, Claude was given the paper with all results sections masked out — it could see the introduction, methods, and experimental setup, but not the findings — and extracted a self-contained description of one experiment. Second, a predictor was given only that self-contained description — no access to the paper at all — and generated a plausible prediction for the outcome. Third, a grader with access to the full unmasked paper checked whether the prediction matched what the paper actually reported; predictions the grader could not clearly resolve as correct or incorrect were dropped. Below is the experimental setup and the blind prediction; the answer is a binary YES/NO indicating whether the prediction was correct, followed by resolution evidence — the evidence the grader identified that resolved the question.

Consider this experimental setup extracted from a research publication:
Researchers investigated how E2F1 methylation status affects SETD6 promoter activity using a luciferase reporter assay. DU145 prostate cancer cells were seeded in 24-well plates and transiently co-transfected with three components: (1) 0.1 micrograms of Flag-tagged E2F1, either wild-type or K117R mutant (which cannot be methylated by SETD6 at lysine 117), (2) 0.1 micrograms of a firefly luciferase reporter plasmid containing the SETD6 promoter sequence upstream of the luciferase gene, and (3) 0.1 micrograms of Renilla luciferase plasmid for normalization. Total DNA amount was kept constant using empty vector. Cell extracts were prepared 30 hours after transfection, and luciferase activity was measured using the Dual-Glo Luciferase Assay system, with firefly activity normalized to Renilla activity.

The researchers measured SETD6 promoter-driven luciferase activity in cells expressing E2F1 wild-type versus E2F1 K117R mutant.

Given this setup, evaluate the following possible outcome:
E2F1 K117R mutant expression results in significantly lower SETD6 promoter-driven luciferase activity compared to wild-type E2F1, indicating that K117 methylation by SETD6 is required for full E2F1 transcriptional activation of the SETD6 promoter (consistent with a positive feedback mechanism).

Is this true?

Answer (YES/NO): YES